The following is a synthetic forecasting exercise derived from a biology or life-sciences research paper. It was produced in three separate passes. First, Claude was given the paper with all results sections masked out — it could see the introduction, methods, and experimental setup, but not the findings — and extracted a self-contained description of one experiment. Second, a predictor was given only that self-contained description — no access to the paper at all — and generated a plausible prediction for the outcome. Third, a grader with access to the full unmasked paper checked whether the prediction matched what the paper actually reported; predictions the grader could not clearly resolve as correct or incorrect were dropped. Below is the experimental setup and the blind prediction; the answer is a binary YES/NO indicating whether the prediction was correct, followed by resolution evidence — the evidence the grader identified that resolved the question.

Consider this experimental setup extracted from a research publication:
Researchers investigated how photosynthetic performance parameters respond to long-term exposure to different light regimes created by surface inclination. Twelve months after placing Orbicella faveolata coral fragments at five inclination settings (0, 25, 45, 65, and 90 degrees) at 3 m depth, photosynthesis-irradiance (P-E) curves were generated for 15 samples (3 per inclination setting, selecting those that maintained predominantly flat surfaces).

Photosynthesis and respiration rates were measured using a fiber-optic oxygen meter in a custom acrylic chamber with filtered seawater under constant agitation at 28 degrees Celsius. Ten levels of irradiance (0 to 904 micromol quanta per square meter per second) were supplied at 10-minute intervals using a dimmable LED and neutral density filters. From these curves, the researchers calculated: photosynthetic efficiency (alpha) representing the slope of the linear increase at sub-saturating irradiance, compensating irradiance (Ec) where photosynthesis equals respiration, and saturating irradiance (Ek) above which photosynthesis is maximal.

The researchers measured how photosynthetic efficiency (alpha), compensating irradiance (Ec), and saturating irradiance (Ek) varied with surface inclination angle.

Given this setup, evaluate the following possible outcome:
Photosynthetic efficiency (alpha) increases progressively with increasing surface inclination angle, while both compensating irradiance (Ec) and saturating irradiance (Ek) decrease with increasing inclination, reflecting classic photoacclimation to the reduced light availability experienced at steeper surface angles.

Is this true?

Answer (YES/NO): YES